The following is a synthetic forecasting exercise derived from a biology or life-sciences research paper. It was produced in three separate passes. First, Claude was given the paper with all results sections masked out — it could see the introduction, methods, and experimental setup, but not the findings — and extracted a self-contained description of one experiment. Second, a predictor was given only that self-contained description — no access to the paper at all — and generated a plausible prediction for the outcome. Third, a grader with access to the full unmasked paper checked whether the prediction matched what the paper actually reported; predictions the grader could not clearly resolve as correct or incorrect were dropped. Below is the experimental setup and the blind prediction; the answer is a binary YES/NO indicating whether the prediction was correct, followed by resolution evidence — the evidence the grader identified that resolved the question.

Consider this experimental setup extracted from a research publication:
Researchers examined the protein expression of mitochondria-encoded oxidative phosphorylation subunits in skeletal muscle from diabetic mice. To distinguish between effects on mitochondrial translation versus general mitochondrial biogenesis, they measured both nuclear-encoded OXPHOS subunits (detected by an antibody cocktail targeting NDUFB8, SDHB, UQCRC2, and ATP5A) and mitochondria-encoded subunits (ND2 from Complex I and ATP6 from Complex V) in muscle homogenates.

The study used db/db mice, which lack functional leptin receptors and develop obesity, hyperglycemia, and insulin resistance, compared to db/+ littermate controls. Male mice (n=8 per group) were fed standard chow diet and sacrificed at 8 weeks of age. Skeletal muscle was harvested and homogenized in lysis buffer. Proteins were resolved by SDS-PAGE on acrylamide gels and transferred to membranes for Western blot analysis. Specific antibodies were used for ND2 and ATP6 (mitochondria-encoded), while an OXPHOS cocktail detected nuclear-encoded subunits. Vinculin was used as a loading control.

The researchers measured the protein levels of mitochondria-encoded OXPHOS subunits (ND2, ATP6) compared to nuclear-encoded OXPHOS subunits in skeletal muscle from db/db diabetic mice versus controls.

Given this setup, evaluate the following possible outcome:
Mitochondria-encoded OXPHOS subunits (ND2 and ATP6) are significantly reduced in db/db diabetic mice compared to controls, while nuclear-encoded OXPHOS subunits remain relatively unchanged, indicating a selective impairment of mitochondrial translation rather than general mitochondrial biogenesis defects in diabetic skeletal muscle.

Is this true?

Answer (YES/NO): NO